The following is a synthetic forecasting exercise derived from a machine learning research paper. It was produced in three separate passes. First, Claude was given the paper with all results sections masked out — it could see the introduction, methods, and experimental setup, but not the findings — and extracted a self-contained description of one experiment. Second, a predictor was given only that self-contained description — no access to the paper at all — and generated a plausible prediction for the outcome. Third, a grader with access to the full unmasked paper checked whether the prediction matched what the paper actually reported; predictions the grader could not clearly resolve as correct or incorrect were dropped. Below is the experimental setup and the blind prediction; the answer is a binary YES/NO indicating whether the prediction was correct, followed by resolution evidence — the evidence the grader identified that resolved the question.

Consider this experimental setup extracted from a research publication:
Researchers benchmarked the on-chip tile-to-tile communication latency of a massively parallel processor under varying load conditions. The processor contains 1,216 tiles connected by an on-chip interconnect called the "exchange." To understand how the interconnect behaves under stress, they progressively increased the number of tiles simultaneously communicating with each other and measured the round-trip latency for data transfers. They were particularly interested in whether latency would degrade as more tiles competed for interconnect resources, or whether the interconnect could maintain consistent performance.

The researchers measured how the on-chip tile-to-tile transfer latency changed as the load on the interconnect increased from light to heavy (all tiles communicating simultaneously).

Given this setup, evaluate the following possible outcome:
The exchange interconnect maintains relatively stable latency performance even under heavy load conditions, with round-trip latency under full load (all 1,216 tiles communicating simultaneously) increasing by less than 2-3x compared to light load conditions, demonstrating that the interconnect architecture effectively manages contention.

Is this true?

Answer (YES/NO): YES